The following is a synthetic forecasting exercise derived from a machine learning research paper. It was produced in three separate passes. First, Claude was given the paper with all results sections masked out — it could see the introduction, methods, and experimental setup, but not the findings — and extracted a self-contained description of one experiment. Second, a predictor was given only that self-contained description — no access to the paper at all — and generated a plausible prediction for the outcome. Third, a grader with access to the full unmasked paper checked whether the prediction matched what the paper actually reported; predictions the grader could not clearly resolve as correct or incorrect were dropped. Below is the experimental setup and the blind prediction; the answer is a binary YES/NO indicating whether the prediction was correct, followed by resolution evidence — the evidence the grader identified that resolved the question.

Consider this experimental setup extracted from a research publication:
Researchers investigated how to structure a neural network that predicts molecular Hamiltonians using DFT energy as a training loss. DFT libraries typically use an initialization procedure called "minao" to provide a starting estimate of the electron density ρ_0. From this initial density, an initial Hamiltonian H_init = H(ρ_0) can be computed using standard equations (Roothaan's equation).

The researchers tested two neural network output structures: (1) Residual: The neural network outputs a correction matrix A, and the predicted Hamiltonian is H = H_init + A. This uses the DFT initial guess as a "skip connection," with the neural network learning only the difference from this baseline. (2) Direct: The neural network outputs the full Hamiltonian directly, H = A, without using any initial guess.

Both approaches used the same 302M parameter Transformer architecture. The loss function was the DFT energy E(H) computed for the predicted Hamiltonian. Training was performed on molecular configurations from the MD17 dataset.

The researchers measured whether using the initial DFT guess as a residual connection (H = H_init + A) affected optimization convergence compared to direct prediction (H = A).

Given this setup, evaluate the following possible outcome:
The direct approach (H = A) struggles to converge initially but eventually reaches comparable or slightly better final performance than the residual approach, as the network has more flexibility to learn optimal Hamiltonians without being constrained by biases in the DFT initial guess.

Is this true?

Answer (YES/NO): NO